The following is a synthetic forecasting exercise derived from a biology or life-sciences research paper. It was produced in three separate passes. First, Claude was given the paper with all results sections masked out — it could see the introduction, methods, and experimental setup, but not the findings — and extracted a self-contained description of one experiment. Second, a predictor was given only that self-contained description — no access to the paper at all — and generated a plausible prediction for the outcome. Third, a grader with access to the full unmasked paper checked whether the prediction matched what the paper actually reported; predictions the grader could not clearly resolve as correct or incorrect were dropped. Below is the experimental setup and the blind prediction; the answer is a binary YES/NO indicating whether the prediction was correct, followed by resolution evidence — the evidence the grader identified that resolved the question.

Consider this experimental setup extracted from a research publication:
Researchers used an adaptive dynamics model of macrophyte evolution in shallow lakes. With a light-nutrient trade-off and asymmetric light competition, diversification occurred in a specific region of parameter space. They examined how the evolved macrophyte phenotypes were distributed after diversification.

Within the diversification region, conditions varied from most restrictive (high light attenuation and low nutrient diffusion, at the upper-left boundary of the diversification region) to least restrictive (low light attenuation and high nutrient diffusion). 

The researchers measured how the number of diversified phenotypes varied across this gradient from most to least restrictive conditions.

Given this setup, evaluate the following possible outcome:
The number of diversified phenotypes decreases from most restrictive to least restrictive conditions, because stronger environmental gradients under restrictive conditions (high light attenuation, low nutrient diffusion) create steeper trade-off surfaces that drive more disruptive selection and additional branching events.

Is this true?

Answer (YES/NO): NO